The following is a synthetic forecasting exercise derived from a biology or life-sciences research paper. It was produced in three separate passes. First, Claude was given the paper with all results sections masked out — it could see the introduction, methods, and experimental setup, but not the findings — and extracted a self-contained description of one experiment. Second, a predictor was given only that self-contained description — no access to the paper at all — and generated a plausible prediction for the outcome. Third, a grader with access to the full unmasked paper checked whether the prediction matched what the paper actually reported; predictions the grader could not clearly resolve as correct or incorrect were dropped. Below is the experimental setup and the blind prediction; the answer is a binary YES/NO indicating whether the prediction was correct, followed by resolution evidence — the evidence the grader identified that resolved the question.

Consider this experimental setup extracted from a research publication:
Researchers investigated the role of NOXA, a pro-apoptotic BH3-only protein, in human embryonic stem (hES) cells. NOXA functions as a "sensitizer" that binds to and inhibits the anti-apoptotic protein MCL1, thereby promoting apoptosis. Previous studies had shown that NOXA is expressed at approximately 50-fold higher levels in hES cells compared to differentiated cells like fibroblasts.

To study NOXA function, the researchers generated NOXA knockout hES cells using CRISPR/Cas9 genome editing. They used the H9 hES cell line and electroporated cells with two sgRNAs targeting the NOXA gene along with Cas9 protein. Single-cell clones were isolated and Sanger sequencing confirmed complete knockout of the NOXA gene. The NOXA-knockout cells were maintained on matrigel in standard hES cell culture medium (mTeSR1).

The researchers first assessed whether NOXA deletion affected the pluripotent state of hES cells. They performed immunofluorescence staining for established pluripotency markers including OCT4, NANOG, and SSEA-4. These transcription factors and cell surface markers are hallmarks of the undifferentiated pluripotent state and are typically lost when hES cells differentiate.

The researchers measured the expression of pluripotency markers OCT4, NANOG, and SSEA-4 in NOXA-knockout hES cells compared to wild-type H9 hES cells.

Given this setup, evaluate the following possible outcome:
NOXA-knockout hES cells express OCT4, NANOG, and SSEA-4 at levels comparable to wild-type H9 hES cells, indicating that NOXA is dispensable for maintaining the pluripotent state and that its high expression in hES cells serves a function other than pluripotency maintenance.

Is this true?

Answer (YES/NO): YES